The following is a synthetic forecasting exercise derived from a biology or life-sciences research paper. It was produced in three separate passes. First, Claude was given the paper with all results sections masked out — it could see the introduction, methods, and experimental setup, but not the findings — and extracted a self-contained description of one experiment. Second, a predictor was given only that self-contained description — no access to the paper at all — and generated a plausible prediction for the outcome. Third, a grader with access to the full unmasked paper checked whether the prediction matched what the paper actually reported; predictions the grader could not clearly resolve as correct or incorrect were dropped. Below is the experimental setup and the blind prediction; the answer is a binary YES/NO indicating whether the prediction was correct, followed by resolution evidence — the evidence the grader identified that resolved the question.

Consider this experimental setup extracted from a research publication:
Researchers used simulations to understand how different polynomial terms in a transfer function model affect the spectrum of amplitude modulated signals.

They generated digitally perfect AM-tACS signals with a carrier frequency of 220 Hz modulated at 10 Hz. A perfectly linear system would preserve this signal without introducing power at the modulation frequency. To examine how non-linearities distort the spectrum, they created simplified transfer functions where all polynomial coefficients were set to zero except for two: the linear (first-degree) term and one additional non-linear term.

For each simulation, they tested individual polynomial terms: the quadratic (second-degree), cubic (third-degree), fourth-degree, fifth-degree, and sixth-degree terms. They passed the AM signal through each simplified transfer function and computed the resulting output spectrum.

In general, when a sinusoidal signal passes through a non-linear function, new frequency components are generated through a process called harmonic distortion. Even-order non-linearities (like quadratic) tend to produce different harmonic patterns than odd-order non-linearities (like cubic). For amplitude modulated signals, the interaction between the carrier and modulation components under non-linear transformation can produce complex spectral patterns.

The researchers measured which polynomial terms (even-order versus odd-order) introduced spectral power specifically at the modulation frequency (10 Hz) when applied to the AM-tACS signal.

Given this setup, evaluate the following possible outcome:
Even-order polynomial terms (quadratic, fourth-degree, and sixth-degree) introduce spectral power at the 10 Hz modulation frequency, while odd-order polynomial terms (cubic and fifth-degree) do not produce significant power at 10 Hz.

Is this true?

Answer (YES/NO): YES